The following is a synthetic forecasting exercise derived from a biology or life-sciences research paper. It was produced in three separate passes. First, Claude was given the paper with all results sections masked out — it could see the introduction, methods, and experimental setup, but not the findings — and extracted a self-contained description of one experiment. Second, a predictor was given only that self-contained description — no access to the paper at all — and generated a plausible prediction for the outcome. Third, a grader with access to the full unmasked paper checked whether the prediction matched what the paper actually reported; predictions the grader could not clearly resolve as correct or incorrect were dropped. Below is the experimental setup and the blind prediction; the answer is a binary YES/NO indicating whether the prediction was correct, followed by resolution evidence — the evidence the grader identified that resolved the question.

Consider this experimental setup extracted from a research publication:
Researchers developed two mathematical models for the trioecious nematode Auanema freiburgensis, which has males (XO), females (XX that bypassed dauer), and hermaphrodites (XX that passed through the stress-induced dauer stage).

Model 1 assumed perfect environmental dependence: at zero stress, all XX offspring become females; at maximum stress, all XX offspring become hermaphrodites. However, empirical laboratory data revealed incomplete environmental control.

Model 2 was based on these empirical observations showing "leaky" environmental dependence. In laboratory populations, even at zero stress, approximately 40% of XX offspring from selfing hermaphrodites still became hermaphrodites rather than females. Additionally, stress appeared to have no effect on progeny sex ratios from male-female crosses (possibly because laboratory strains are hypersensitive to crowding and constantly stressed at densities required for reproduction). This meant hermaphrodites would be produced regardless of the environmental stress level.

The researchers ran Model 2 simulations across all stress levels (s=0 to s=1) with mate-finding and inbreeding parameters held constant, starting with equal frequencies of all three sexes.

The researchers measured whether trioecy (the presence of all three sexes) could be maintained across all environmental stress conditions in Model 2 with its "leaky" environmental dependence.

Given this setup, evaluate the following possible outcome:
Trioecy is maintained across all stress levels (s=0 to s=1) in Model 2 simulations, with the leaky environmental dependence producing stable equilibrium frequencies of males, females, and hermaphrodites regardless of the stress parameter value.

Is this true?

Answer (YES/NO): YES